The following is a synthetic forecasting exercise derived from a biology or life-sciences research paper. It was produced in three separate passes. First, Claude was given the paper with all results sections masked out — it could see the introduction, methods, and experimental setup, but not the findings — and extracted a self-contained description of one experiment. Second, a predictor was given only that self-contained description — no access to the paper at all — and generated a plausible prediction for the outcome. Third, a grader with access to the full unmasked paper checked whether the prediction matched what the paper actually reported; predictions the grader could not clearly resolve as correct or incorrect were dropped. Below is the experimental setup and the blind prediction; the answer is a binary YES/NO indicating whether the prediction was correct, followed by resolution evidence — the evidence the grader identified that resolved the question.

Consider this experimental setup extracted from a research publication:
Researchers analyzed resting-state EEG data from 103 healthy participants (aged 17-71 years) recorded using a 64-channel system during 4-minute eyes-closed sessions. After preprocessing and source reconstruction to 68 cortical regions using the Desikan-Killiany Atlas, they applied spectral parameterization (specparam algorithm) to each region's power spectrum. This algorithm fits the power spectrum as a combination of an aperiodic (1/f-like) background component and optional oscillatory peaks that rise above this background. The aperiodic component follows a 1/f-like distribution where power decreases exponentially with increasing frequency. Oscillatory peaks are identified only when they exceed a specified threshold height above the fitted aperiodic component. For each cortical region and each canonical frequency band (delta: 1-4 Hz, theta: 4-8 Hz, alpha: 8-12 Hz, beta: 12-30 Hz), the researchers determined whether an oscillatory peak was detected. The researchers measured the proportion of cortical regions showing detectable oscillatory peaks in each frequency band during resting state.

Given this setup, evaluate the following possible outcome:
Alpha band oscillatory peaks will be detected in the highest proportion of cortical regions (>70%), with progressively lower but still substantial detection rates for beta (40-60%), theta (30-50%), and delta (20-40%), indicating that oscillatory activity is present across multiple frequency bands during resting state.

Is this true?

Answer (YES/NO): NO